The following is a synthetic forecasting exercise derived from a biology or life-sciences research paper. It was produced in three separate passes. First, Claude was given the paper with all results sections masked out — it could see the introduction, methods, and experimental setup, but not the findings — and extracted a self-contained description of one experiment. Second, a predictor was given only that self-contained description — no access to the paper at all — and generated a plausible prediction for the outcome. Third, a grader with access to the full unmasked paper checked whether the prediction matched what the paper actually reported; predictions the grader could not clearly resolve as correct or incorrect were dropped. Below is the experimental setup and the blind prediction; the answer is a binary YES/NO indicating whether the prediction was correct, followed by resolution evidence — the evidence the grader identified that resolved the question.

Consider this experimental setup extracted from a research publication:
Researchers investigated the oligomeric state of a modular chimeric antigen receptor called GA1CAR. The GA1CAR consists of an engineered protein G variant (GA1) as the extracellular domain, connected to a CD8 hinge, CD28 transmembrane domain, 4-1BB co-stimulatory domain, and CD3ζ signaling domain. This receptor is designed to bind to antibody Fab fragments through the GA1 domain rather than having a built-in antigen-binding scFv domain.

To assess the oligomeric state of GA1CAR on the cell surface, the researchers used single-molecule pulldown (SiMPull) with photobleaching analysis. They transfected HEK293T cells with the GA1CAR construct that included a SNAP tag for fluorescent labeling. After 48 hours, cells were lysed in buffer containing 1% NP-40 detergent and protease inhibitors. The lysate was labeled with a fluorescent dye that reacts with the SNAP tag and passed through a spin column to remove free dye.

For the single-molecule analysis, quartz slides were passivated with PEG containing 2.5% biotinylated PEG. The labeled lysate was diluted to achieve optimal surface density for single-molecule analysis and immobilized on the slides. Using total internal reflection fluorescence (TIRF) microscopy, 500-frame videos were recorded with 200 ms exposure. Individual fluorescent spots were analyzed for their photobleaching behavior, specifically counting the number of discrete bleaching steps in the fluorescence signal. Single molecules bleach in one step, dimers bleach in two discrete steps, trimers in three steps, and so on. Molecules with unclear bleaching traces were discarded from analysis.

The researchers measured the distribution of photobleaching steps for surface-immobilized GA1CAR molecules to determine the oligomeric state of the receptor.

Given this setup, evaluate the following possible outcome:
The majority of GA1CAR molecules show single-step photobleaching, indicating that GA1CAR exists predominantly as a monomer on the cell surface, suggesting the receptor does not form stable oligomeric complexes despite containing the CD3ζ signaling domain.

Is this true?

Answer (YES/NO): NO